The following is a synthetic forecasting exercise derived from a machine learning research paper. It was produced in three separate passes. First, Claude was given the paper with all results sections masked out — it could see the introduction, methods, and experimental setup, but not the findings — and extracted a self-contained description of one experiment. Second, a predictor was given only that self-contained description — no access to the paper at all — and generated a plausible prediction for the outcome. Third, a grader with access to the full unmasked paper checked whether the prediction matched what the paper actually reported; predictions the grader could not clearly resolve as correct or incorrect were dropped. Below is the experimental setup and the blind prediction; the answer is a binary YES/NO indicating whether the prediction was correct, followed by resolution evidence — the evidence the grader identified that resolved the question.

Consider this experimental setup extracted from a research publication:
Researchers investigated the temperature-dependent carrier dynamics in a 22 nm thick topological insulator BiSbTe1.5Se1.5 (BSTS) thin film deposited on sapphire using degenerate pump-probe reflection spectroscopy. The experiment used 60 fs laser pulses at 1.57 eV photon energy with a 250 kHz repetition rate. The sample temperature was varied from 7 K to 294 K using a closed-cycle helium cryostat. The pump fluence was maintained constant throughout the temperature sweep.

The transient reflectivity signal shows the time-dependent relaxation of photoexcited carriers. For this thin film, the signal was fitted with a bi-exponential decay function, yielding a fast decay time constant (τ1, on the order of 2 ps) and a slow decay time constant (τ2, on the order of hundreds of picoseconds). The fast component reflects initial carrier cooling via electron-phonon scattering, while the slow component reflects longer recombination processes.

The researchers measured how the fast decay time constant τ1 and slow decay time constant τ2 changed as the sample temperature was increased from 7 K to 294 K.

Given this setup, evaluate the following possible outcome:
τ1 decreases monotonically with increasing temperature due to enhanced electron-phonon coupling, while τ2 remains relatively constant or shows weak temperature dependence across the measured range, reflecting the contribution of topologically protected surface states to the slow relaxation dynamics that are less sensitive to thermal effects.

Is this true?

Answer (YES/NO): NO